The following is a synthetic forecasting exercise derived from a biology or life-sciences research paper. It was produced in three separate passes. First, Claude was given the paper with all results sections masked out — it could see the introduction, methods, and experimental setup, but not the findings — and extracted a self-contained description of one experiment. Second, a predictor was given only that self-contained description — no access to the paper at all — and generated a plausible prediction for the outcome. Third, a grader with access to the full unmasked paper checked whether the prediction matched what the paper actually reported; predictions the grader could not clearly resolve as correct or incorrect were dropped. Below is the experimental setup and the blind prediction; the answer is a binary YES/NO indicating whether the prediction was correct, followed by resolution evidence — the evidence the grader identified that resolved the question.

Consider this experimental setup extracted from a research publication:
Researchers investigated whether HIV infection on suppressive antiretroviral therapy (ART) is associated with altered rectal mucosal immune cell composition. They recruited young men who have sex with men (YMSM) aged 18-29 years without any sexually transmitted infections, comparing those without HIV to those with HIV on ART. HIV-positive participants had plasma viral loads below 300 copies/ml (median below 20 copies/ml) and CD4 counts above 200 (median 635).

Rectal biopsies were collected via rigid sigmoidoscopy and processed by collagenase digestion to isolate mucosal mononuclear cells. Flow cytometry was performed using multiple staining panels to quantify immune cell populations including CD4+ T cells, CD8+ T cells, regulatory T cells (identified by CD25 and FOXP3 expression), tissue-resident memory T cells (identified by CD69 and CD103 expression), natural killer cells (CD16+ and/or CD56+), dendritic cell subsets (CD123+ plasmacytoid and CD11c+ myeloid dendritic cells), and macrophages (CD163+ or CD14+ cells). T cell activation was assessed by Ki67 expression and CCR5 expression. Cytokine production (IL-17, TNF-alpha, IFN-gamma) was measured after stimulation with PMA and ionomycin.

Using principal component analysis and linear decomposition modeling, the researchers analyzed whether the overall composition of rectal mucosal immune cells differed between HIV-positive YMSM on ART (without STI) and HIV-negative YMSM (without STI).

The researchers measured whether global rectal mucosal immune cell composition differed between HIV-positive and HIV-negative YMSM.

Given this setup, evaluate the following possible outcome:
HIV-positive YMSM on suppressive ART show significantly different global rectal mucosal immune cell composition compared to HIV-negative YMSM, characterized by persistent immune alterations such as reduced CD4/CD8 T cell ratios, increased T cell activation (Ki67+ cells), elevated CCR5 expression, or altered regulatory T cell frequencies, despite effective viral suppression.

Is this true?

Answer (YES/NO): YES